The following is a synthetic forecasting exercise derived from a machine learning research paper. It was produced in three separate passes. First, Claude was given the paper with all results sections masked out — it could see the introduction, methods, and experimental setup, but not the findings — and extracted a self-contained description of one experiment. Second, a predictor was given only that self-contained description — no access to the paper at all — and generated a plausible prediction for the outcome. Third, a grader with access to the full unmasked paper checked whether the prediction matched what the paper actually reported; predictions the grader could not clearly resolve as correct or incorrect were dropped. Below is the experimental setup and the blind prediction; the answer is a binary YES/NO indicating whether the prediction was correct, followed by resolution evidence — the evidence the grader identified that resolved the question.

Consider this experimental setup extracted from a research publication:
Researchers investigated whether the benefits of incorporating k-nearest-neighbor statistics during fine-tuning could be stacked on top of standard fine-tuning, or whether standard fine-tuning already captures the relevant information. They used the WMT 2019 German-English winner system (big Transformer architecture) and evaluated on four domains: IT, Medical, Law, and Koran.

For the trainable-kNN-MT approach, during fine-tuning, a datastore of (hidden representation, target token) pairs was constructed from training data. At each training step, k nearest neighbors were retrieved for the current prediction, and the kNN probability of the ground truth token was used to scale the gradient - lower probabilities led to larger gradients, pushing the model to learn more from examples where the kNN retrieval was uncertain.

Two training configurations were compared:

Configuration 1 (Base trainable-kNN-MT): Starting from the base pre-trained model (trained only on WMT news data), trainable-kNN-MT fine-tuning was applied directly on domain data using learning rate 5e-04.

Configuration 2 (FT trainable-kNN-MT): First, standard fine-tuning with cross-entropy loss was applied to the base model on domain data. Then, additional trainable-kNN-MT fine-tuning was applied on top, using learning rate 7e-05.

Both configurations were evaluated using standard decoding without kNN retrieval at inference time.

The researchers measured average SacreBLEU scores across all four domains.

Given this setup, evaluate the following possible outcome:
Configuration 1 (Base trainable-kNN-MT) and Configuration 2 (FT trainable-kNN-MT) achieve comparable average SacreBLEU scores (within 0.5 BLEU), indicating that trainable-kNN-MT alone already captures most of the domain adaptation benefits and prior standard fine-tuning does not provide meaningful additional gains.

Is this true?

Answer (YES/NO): NO